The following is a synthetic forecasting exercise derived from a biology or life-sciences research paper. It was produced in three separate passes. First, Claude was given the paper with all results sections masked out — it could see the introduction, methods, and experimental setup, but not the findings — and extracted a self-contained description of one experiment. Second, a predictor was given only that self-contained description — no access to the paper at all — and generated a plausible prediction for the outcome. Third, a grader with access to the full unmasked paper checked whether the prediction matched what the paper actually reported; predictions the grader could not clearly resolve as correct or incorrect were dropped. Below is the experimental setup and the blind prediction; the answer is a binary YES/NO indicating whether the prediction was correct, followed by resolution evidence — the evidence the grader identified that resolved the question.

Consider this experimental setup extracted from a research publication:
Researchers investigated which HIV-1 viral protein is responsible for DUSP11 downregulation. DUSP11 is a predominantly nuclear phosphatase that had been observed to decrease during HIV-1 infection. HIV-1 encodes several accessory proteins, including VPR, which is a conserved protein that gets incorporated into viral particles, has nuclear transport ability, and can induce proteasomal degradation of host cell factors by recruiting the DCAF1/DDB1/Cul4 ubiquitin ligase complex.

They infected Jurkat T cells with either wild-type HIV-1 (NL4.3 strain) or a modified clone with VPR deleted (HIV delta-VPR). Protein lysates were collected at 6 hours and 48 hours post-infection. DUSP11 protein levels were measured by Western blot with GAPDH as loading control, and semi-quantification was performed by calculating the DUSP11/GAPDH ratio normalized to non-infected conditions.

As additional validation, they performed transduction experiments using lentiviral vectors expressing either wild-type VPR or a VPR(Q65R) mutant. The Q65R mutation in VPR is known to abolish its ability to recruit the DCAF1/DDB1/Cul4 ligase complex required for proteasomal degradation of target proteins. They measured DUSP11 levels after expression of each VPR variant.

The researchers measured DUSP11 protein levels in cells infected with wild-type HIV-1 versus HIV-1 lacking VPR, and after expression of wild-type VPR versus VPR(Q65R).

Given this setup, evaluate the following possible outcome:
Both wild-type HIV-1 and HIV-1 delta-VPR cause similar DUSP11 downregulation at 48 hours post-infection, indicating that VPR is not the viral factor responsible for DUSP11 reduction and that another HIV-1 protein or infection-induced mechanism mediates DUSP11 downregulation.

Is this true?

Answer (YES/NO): NO